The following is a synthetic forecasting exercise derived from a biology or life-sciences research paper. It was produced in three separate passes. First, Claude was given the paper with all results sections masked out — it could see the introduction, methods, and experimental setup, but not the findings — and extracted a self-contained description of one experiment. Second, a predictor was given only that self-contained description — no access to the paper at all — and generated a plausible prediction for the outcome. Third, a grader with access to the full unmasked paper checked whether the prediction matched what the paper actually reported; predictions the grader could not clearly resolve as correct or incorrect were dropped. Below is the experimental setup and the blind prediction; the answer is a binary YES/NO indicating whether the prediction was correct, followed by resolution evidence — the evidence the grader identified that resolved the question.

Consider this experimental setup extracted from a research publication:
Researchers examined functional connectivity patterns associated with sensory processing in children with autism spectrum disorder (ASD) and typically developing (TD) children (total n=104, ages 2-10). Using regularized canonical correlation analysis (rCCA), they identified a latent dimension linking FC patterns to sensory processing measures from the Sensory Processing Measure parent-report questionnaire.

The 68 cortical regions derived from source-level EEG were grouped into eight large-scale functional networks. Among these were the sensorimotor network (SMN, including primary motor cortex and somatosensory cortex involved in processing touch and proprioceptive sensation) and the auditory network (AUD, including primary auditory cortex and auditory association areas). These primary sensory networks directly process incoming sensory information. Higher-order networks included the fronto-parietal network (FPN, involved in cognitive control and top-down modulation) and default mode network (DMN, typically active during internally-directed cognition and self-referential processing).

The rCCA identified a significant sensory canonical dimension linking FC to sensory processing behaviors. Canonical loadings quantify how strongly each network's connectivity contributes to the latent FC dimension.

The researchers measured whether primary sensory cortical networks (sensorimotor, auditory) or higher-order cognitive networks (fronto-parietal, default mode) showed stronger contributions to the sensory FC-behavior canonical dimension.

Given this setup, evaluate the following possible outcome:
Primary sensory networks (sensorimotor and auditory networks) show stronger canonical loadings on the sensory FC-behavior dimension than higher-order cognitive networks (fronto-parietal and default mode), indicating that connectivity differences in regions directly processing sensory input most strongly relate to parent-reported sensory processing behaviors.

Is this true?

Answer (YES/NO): NO